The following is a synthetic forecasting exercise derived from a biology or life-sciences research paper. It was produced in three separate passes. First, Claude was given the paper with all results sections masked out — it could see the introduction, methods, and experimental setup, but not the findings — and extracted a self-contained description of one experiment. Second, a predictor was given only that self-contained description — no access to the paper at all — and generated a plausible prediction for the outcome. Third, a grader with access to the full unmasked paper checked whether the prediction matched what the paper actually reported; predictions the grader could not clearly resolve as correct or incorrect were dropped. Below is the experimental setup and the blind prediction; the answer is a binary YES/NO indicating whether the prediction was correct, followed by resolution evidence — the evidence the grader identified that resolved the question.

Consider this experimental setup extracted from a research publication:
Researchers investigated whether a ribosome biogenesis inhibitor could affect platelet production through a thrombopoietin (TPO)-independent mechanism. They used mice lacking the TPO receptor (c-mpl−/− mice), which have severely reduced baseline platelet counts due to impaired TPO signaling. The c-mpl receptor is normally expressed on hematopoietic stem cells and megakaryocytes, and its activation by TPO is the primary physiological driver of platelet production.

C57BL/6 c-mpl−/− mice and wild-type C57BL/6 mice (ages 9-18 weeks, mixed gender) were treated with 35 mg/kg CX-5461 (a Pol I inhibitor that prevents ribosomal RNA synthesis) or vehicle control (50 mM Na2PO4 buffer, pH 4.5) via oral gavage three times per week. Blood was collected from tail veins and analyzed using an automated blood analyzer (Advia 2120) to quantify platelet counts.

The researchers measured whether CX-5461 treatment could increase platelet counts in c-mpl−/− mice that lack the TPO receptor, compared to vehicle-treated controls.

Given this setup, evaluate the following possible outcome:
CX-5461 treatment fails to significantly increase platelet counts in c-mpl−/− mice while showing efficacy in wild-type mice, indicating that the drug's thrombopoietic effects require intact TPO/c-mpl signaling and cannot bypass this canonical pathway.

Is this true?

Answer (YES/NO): NO